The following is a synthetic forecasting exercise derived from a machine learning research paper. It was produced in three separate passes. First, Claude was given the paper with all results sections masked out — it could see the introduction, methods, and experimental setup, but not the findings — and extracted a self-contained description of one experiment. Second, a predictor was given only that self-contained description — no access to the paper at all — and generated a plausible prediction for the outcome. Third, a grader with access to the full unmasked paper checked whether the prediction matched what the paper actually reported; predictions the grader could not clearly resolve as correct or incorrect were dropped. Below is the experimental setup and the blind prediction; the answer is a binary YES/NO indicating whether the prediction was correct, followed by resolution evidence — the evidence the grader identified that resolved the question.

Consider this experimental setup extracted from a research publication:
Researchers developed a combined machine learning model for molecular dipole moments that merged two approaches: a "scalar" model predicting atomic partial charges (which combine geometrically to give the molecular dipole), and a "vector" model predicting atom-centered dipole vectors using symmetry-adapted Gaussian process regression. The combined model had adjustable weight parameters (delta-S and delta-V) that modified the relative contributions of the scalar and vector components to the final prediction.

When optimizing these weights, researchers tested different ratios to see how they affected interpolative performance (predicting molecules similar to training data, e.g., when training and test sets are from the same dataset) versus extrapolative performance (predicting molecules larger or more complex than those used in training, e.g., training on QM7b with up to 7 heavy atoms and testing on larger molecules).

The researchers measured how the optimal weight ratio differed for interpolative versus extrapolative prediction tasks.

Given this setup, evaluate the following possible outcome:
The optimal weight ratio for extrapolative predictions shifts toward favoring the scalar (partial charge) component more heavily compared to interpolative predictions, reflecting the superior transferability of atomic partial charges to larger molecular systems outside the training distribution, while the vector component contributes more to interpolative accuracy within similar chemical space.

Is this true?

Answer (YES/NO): NO